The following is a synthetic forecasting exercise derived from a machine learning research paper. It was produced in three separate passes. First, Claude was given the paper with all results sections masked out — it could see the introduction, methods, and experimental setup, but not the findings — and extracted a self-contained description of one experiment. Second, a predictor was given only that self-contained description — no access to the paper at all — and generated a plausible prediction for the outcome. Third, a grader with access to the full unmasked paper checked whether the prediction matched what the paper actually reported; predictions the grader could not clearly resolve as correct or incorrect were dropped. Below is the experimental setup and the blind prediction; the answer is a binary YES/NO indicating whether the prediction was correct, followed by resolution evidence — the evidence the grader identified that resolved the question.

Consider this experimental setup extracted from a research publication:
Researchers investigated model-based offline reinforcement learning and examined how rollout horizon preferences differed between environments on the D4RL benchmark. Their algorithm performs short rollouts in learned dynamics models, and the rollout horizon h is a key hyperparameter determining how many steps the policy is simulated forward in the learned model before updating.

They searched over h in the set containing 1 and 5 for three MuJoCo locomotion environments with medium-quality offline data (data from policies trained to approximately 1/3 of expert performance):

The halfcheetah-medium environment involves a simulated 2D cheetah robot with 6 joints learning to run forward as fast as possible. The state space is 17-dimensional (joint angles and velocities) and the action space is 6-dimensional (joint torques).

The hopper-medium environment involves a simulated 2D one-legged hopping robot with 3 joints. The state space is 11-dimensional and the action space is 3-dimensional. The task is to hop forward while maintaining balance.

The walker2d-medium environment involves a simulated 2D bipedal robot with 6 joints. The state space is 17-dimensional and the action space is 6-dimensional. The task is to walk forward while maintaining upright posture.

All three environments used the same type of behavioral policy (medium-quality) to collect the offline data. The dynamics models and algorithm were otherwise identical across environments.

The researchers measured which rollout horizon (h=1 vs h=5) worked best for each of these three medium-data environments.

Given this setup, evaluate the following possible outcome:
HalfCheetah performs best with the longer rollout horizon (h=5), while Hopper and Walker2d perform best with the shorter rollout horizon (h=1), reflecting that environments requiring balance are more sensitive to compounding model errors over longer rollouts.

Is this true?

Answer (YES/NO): NO